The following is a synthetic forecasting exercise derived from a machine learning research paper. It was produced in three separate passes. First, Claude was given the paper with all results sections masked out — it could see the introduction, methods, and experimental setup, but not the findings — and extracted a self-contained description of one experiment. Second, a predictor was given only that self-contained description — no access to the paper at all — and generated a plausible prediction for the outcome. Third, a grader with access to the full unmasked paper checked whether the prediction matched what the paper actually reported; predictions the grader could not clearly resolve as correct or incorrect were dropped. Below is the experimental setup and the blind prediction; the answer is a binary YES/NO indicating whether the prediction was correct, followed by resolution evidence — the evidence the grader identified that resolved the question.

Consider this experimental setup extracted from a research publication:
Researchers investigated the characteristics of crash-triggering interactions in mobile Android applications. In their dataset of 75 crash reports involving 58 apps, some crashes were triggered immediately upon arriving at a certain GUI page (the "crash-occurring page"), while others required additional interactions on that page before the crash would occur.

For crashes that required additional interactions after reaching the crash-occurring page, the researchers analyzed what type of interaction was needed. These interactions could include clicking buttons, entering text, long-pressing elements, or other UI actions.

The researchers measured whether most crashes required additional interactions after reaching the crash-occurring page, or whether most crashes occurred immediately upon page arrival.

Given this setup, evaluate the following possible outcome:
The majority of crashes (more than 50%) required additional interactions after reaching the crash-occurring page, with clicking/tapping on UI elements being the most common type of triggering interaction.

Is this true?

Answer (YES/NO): NO